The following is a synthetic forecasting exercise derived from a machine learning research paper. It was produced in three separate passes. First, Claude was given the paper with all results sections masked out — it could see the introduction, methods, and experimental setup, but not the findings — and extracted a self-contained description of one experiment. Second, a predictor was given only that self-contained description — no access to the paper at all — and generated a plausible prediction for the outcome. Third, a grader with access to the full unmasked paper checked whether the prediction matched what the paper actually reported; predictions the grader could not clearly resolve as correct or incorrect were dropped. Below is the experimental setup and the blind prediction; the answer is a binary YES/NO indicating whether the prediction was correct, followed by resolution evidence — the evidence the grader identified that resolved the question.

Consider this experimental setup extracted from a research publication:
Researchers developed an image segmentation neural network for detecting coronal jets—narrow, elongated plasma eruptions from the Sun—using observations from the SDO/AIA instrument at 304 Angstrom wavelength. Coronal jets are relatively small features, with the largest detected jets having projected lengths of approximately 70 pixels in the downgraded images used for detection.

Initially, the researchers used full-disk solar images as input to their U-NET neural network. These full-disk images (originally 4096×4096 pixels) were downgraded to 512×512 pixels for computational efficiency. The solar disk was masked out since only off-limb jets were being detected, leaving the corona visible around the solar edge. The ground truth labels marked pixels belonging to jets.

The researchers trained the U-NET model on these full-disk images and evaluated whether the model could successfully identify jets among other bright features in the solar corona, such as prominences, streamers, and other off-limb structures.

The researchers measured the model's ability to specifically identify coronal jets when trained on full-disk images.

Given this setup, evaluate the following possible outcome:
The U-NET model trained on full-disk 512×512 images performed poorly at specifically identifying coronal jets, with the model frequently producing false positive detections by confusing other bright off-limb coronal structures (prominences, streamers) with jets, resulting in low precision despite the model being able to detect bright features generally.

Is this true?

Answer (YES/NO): YES